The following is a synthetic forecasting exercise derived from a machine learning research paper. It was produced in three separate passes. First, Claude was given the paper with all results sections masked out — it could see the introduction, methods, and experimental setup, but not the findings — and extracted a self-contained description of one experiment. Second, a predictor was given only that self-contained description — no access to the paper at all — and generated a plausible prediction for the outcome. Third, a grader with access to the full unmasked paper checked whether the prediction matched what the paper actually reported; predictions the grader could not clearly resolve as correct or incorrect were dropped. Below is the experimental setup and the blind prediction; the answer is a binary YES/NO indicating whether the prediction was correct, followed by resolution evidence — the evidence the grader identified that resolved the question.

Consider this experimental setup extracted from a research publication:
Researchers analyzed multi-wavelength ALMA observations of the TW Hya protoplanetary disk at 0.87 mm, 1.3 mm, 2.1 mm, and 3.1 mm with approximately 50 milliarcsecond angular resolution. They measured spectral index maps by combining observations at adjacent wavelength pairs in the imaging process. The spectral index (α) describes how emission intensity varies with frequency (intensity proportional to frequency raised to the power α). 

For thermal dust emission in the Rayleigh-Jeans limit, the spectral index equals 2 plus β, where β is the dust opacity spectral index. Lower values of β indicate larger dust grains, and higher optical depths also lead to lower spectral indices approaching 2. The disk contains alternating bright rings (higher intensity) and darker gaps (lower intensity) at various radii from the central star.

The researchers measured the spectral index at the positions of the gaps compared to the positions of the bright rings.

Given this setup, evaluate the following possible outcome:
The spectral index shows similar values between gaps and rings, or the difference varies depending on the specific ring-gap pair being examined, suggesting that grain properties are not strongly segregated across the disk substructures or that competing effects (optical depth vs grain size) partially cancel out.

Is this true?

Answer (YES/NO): NO